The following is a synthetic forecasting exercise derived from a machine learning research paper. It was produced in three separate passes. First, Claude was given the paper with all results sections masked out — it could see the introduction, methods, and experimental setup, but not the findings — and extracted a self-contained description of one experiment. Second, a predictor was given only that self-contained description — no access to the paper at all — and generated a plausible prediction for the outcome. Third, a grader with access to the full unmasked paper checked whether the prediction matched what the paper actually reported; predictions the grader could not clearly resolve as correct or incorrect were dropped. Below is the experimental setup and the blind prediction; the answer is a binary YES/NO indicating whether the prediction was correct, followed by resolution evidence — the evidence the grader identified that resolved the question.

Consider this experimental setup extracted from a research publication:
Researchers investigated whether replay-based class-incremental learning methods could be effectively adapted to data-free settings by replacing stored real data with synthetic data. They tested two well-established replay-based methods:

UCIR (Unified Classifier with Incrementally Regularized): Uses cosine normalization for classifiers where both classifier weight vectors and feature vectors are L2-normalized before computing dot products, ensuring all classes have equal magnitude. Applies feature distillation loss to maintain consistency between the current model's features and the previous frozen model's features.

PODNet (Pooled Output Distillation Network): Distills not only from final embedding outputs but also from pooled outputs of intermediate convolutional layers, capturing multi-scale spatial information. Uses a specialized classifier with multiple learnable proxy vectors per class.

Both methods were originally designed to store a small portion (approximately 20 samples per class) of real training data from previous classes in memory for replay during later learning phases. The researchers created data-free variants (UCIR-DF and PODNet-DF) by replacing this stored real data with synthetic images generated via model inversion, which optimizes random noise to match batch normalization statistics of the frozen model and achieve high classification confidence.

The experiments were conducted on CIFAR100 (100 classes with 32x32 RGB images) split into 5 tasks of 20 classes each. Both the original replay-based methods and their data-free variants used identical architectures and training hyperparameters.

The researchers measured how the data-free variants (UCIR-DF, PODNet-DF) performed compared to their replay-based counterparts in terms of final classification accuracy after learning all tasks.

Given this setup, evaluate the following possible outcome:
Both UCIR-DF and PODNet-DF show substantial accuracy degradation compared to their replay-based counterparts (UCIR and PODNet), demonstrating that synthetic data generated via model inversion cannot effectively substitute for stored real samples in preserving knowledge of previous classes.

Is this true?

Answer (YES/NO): YES